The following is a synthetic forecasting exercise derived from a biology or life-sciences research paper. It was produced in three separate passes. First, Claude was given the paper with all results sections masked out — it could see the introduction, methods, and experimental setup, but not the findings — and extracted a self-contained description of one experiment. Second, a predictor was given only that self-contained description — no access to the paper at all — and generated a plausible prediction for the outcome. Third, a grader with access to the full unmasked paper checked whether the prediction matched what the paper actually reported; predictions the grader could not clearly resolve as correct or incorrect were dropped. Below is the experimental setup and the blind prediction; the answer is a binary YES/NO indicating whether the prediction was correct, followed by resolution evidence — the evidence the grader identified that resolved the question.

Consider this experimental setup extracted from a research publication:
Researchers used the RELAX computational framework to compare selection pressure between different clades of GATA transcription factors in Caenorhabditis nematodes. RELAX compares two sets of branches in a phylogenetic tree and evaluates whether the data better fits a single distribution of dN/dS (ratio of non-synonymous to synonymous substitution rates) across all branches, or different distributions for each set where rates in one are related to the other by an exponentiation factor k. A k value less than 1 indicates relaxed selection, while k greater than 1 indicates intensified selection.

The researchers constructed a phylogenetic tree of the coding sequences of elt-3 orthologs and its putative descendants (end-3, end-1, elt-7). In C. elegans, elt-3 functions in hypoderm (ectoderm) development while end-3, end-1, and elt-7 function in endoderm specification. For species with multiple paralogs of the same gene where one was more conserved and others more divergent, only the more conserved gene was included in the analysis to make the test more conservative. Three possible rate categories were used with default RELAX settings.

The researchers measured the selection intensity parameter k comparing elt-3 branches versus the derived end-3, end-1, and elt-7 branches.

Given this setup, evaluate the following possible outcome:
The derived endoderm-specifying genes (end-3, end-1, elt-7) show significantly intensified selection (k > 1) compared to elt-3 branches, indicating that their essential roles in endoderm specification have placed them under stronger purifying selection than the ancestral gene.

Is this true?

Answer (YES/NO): NO